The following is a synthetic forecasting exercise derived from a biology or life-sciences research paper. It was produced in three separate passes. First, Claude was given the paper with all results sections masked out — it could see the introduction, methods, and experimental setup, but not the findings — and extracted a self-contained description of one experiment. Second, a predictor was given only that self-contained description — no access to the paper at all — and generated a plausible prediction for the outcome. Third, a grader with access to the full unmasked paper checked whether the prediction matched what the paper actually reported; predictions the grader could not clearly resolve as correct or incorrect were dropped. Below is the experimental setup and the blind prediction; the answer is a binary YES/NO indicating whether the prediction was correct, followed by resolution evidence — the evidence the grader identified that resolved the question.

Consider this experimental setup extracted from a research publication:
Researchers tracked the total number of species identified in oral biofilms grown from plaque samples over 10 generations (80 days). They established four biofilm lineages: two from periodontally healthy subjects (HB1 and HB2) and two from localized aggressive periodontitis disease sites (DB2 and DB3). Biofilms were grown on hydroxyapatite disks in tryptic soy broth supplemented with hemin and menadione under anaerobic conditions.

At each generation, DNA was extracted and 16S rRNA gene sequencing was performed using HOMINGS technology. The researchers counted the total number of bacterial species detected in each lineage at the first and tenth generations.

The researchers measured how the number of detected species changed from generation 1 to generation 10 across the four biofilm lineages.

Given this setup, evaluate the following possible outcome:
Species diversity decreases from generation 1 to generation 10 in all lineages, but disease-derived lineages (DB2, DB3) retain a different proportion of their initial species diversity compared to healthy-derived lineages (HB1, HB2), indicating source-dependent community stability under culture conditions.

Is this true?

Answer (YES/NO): NO